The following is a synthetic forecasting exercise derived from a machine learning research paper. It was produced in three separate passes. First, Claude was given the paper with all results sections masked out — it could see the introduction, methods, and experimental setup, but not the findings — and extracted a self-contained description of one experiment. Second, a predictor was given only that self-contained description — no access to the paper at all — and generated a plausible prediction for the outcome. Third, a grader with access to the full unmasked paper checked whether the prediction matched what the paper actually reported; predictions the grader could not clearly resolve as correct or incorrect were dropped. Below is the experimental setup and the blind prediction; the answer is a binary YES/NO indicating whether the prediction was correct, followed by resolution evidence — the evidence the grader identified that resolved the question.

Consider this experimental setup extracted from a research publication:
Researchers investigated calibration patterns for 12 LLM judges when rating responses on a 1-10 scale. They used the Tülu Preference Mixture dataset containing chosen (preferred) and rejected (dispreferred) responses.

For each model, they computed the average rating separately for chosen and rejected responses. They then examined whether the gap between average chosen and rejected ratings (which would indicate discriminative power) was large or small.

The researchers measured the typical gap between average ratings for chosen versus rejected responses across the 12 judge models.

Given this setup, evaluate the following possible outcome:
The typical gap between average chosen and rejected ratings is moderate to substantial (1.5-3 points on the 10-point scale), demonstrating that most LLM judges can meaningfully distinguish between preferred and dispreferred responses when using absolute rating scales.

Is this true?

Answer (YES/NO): NO